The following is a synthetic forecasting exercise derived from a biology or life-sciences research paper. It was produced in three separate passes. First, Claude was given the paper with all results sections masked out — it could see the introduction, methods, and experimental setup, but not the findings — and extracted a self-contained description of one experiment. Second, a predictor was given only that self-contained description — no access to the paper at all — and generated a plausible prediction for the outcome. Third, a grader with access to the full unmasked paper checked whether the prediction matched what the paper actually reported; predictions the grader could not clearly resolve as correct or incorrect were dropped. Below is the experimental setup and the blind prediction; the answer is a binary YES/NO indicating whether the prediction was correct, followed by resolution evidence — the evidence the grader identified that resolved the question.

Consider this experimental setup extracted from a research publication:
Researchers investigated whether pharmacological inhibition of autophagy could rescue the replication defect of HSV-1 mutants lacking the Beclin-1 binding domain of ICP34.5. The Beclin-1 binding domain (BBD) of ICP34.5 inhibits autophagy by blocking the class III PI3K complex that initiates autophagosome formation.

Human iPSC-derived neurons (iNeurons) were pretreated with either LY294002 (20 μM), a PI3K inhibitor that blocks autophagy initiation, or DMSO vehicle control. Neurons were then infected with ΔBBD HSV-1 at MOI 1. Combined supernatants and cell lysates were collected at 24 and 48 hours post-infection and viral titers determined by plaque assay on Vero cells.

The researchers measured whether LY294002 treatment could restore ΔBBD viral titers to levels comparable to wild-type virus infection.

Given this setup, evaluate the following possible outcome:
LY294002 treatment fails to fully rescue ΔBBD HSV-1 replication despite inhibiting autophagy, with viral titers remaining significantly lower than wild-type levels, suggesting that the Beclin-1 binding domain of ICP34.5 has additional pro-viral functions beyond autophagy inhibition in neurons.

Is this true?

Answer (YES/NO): NO